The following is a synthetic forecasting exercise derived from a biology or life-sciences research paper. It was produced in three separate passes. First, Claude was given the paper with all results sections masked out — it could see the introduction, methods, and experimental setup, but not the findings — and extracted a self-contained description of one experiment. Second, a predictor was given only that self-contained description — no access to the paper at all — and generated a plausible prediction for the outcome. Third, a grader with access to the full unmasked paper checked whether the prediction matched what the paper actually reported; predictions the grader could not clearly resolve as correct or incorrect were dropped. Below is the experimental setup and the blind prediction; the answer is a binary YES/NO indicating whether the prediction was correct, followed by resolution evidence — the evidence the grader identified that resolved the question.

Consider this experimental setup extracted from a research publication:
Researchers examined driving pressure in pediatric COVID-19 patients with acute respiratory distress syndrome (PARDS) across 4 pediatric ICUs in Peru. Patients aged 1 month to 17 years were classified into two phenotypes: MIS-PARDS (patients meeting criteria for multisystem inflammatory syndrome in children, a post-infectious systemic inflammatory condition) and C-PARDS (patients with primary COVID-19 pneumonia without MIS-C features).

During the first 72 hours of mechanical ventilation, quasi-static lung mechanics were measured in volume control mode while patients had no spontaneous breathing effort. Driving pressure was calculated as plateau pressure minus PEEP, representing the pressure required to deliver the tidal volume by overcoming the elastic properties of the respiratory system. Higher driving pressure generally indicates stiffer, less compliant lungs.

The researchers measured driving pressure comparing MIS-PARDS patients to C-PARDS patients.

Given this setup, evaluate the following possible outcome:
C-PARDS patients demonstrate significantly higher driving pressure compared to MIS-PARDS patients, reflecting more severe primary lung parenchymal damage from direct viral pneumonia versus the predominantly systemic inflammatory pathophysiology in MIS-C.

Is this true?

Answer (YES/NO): YES